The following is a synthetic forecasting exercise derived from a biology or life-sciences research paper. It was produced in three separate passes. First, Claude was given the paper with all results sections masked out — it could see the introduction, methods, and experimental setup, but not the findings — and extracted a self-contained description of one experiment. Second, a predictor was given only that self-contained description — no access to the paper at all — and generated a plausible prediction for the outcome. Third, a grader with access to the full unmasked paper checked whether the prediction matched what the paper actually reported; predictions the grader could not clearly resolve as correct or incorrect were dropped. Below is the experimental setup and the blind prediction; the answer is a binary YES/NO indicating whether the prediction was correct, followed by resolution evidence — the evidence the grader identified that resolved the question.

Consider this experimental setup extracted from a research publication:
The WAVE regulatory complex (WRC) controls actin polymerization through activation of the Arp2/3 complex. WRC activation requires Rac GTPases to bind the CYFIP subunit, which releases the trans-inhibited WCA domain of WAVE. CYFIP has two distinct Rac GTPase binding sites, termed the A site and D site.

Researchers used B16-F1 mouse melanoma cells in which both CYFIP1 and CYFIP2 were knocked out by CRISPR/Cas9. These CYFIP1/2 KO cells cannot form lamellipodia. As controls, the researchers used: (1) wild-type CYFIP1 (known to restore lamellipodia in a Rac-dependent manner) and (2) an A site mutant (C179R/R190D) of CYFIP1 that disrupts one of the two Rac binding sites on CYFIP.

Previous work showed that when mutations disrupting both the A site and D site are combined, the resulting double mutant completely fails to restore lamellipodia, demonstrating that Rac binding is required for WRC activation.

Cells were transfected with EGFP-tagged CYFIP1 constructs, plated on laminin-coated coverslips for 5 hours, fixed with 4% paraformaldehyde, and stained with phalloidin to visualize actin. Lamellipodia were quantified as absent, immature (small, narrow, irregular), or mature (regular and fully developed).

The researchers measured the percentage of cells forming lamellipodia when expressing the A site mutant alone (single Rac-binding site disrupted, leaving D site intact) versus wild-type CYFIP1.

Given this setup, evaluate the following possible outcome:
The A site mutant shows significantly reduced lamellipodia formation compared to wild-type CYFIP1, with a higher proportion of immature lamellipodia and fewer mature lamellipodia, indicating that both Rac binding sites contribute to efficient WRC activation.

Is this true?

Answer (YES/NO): YES